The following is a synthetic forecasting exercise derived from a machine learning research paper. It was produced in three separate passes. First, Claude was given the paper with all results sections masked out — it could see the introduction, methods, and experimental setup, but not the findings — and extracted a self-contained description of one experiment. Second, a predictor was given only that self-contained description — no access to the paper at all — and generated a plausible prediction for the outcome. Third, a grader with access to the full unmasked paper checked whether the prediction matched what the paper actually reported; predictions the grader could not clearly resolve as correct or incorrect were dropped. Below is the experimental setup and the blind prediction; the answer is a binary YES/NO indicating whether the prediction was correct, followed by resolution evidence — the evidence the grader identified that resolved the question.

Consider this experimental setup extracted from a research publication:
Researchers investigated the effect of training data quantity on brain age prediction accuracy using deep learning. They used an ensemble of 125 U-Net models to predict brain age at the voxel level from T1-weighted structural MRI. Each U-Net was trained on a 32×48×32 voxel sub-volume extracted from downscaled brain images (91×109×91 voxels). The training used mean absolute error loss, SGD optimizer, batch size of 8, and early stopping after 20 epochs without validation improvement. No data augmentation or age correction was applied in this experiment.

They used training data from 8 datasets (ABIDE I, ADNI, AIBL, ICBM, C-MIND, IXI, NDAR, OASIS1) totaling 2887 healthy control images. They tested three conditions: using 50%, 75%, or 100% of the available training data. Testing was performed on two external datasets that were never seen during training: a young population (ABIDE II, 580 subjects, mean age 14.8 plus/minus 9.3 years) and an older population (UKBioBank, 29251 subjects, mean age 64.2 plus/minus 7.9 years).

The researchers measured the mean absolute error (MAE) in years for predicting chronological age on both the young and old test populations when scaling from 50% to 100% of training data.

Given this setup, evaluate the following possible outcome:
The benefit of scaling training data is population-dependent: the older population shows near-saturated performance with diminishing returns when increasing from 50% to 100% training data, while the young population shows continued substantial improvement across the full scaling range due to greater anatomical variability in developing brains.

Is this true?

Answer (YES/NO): NO